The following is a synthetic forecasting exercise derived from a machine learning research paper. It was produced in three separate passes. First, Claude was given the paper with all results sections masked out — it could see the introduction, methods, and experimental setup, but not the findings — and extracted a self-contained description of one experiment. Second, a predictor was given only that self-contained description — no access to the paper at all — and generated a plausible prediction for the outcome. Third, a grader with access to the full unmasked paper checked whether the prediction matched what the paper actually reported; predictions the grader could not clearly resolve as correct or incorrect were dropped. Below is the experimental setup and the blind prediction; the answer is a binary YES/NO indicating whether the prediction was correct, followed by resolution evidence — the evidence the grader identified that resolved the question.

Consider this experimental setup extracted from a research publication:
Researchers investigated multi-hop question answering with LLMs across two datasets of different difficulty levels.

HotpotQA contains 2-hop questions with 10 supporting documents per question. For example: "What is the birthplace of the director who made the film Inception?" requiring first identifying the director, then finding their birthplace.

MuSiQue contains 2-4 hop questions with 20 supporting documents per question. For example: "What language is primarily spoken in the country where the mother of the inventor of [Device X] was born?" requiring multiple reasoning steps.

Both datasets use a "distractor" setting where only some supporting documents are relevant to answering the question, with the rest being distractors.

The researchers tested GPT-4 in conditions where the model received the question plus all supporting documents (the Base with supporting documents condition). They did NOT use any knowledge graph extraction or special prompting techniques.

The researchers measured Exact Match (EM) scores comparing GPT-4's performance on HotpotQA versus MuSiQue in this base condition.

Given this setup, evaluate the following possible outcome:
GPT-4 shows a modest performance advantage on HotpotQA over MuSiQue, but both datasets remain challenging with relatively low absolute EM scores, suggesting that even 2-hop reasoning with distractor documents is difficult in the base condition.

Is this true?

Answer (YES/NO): NO